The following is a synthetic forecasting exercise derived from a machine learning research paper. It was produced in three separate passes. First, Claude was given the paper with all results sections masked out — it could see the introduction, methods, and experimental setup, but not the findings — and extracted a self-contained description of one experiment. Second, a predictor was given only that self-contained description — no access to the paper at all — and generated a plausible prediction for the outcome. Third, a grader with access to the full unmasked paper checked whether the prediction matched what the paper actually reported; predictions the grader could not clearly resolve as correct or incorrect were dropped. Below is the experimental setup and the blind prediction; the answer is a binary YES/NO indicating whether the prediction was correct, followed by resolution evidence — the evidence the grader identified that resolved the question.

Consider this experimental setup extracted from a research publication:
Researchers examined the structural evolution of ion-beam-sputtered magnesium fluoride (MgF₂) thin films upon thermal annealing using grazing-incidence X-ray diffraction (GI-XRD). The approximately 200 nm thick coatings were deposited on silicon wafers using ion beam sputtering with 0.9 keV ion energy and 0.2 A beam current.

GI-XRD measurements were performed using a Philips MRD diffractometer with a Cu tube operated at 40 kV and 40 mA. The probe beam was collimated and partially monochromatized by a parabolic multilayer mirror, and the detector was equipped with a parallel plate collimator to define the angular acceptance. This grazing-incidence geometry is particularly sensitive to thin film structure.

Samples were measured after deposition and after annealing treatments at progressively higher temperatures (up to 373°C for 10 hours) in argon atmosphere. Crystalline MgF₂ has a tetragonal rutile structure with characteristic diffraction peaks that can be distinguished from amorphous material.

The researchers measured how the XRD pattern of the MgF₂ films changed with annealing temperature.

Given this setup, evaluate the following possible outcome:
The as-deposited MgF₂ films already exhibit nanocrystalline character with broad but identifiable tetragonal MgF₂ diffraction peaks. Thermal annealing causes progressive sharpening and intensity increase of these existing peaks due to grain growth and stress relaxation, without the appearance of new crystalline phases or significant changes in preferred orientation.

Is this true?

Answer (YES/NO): NO